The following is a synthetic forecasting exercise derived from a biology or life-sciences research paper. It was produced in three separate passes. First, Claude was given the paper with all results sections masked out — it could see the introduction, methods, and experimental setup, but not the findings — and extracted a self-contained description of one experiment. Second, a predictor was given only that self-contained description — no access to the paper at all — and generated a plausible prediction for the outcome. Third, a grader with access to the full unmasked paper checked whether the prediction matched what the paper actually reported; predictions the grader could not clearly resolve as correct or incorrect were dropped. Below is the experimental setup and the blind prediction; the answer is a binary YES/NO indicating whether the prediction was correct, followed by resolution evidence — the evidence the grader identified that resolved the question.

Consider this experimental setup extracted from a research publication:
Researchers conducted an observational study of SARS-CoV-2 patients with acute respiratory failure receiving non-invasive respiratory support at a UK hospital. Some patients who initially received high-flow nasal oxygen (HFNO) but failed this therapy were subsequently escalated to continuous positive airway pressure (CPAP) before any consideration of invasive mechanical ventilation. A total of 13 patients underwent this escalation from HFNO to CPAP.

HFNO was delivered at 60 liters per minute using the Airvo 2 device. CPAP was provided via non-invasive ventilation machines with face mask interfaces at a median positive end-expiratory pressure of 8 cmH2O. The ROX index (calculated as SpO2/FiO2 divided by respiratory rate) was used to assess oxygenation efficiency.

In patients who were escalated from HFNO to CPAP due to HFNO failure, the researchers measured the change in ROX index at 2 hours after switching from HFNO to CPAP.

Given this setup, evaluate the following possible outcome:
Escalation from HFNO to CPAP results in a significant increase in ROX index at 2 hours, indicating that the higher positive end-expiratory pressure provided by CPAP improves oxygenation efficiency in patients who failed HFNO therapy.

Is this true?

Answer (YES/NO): NO